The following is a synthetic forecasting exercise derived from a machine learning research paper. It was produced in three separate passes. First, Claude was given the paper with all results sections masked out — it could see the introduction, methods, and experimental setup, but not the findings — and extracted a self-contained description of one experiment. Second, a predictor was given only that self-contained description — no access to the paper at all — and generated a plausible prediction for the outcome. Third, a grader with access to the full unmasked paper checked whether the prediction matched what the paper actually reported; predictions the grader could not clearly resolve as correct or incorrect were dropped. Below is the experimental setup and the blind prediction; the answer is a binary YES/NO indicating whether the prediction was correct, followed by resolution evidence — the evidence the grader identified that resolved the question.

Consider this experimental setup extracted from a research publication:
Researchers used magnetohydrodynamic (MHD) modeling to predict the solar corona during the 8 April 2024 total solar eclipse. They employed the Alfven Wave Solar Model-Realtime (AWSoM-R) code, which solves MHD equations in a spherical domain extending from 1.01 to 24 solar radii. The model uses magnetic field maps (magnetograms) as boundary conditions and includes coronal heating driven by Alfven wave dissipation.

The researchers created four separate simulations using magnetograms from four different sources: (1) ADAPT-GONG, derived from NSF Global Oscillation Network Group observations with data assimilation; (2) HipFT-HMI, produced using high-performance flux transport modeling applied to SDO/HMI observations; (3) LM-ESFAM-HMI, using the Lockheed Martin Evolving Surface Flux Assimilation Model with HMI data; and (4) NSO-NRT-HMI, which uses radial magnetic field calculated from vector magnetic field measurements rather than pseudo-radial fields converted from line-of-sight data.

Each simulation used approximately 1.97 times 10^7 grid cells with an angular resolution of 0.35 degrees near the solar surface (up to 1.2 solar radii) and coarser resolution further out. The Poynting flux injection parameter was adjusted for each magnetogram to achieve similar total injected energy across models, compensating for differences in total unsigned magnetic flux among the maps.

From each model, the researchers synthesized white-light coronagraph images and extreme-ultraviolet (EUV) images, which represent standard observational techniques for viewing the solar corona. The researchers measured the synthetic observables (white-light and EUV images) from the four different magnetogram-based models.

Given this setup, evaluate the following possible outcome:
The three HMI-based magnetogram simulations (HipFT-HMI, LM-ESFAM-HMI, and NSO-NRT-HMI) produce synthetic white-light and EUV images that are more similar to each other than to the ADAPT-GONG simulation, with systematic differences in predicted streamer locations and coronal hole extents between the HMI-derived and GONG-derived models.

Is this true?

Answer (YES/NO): NO